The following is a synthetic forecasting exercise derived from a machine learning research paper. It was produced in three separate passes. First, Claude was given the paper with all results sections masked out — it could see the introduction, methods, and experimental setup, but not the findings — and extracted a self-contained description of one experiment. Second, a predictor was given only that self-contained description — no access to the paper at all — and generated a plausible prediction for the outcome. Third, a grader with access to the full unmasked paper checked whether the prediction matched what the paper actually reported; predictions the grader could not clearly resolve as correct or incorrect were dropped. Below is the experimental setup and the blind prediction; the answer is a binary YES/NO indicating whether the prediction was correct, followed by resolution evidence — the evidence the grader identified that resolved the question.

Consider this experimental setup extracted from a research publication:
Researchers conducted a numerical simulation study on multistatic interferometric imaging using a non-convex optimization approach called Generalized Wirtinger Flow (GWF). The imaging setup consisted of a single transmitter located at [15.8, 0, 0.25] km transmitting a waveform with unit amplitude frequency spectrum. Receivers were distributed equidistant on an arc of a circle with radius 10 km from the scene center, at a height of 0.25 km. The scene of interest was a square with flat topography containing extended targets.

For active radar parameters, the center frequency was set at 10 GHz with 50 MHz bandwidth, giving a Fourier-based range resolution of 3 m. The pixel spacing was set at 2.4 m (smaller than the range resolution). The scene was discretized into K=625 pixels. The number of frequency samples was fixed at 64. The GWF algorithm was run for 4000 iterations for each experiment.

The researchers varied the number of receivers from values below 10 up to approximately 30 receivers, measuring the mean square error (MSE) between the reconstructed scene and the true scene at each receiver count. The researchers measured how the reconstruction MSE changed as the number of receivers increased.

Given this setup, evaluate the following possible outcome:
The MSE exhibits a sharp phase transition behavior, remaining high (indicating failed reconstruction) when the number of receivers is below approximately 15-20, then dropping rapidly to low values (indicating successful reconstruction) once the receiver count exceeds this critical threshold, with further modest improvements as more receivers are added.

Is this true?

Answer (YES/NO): NO